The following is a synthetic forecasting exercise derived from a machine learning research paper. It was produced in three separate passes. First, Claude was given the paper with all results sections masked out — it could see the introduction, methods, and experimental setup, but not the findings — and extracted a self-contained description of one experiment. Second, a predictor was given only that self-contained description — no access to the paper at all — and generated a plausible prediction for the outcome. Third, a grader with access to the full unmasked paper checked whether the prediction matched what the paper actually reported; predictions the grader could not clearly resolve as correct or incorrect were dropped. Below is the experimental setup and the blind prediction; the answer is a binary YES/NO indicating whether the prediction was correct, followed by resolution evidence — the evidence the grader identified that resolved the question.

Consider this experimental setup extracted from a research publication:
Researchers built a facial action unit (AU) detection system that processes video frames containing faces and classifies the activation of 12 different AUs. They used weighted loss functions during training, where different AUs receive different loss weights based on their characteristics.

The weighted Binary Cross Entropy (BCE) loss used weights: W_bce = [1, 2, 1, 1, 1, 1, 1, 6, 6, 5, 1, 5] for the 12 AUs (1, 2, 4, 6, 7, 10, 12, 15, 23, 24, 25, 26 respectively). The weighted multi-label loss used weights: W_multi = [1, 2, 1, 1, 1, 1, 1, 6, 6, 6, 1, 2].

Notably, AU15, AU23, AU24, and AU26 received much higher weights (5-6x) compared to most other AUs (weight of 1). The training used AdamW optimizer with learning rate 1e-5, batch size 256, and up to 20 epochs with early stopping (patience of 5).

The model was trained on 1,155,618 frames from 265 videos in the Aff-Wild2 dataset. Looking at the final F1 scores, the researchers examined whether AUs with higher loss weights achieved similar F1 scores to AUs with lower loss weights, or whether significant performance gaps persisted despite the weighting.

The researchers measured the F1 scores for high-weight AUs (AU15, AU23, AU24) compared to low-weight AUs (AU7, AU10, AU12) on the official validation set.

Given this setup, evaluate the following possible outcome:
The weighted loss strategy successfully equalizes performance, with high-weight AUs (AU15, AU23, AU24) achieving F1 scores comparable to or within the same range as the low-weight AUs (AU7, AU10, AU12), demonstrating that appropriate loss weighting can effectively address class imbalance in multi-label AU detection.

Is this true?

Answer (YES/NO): NO